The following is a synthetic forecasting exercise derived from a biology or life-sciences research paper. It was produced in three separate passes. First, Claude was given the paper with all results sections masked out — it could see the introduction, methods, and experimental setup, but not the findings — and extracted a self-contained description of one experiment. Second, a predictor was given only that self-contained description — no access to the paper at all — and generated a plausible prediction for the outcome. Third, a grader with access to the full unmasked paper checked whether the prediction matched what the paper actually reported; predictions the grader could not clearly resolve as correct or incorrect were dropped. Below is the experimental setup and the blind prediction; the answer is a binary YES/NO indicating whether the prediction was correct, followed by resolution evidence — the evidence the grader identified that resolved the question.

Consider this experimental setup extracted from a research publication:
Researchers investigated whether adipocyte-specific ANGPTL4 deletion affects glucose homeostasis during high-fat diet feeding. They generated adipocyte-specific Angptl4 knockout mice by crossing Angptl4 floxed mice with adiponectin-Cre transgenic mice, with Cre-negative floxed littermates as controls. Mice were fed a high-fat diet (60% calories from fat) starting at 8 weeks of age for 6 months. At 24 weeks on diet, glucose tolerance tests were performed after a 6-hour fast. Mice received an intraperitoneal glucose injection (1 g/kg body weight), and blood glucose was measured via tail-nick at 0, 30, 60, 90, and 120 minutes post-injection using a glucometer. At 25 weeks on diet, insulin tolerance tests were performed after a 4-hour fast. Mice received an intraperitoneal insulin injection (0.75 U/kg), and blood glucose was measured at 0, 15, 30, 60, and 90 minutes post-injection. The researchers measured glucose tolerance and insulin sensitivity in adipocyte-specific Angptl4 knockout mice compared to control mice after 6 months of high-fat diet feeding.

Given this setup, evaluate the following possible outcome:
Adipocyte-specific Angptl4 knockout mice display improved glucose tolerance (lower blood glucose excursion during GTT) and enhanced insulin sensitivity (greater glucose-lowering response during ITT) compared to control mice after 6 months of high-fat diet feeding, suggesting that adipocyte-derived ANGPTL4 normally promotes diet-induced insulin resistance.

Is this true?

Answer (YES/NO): NO